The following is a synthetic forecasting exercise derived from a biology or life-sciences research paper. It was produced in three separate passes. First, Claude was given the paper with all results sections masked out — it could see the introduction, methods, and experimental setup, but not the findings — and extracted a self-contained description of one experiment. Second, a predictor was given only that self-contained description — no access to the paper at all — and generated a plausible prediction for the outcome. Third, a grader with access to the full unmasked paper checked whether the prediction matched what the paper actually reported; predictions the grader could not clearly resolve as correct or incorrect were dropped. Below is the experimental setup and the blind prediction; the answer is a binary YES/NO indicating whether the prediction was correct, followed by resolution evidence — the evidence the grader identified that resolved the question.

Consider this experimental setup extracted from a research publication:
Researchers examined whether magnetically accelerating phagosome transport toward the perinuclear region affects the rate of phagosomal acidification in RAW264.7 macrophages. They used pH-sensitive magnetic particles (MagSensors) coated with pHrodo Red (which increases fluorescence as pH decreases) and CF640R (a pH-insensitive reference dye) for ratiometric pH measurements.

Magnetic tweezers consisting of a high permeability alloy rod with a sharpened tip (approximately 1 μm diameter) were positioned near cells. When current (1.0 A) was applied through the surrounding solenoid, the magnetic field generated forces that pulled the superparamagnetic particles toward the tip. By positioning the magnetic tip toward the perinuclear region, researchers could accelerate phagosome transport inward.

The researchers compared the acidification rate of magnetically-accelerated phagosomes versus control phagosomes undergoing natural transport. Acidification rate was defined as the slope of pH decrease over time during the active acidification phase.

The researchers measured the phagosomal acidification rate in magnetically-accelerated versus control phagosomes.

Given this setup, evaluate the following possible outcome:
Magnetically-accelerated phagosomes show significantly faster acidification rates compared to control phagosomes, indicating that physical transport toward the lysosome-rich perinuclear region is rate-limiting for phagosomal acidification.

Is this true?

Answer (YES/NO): YES